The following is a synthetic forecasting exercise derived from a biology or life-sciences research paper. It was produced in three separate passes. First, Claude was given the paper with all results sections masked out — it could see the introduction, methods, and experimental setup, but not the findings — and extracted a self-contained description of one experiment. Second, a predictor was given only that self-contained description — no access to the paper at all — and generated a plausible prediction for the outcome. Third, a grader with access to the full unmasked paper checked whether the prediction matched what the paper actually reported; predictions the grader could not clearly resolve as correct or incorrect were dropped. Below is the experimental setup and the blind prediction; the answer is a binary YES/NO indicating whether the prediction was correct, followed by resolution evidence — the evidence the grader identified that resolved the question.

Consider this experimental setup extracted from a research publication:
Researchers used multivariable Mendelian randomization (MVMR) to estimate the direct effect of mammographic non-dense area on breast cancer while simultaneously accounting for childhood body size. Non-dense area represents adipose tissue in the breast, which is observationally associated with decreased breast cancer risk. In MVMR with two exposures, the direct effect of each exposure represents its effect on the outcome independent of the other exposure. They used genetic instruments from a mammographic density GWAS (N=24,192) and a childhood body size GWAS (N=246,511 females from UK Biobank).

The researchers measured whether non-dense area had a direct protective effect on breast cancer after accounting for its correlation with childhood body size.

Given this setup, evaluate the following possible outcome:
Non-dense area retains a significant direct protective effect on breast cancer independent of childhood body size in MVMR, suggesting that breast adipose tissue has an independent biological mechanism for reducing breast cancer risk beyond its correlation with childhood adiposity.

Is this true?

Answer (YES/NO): NO